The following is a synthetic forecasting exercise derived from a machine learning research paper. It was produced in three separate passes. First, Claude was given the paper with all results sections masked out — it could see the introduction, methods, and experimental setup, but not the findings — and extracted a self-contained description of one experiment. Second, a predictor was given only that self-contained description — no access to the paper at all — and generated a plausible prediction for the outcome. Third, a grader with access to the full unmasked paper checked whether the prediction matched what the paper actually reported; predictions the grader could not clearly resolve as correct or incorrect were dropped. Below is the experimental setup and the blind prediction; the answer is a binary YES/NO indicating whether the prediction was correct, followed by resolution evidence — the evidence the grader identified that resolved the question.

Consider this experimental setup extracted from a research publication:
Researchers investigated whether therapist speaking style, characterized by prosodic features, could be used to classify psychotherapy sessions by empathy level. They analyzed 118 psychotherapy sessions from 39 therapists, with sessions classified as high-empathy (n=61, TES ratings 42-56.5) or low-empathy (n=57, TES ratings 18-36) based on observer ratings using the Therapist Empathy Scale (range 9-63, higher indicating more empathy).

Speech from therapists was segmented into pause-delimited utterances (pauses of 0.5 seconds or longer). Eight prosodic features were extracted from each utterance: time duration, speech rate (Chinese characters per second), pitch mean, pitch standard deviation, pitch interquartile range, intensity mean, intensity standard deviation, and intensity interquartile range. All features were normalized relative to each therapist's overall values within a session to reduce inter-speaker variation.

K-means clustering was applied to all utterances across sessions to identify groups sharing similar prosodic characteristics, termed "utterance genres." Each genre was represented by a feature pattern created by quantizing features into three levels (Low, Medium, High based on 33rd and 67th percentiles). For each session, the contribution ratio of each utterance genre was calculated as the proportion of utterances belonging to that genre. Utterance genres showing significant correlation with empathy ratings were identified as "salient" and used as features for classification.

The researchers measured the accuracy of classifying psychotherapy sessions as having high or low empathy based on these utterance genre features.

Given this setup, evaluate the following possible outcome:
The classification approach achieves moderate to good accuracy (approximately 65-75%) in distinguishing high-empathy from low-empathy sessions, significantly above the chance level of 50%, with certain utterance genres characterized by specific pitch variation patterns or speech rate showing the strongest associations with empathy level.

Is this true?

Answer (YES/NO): YES